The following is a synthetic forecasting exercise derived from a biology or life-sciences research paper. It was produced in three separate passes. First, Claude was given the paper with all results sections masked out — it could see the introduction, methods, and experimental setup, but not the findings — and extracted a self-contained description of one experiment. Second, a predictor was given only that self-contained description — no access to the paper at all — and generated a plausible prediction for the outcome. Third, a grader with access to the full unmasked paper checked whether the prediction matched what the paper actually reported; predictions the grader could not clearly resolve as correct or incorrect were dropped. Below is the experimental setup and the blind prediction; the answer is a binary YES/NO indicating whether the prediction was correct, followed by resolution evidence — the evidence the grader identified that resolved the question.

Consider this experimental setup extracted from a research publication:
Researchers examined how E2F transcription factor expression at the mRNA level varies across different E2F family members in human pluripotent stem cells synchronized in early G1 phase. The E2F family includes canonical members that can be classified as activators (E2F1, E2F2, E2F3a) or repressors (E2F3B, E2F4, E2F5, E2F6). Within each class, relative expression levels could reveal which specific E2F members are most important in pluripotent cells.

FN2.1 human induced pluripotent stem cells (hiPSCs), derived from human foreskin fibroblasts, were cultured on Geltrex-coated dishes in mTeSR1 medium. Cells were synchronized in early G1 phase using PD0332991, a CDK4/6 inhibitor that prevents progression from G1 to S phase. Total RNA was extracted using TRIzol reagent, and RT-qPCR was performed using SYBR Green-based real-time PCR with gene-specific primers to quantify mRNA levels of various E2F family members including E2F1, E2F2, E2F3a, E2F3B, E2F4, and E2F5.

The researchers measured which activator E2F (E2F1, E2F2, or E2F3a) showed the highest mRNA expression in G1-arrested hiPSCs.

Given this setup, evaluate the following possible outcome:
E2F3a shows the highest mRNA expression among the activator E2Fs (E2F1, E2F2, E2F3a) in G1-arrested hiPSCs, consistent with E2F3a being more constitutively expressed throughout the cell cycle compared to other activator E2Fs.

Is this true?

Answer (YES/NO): NO